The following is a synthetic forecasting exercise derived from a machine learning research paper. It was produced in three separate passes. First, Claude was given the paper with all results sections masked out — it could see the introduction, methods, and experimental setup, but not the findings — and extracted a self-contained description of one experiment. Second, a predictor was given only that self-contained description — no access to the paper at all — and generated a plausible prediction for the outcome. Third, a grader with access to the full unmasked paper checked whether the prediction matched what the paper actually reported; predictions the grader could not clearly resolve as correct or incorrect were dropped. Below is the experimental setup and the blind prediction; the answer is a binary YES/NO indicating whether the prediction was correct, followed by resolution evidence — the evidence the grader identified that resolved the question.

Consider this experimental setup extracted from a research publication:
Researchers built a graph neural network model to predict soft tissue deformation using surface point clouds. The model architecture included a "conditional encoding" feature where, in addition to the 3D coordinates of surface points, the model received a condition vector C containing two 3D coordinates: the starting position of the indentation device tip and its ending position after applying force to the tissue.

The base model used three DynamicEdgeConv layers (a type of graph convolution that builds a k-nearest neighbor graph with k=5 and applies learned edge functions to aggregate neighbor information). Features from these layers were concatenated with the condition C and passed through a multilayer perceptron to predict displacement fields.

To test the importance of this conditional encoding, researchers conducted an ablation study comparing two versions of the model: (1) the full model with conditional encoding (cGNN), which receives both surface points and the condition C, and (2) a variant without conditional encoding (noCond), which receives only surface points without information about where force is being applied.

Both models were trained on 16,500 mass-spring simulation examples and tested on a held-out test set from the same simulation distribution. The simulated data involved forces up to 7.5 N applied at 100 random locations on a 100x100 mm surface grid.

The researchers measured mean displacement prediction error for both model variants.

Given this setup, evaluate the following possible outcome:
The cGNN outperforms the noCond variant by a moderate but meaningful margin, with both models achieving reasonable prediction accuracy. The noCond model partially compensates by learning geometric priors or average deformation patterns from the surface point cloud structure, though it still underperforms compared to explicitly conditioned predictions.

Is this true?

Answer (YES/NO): NO